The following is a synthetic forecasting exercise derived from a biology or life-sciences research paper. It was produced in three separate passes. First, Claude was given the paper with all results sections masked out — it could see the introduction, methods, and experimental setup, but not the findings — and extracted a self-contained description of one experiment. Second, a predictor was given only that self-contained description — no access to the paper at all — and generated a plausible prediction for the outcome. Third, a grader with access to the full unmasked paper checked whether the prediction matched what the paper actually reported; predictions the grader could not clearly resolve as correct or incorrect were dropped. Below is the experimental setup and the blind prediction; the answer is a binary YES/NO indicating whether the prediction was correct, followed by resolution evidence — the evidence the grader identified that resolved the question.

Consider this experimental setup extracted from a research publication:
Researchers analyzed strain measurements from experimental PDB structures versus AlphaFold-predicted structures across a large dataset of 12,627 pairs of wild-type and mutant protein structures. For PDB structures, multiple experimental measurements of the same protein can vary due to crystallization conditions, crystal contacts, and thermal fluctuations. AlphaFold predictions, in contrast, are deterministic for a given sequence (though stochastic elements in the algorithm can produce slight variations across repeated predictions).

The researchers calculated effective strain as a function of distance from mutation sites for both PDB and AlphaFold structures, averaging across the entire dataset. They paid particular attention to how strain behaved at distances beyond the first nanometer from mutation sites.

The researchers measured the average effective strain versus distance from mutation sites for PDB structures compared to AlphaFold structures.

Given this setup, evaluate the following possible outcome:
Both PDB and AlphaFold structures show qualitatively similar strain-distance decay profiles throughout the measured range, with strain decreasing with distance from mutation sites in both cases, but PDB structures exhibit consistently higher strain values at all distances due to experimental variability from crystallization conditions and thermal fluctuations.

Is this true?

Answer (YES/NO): NO